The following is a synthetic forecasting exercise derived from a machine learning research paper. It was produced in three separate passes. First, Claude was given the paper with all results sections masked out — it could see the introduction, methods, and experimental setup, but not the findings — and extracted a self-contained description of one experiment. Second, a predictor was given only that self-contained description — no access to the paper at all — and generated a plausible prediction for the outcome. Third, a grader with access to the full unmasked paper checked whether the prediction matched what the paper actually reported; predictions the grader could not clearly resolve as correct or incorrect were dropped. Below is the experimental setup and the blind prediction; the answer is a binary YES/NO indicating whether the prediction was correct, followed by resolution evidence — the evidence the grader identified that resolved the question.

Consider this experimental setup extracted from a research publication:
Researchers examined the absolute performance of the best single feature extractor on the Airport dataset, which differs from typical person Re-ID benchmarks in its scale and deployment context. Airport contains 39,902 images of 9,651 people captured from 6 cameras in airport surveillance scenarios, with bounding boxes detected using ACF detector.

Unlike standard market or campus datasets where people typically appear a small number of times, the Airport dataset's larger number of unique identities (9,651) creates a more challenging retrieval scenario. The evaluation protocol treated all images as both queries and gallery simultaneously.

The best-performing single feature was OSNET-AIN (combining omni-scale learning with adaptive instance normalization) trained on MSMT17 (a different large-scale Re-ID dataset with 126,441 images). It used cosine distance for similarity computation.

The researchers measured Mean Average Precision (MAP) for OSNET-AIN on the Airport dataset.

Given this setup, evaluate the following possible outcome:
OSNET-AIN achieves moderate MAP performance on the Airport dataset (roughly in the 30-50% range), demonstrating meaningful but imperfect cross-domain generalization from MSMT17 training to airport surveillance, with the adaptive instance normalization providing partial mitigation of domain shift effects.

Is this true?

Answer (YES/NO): NO